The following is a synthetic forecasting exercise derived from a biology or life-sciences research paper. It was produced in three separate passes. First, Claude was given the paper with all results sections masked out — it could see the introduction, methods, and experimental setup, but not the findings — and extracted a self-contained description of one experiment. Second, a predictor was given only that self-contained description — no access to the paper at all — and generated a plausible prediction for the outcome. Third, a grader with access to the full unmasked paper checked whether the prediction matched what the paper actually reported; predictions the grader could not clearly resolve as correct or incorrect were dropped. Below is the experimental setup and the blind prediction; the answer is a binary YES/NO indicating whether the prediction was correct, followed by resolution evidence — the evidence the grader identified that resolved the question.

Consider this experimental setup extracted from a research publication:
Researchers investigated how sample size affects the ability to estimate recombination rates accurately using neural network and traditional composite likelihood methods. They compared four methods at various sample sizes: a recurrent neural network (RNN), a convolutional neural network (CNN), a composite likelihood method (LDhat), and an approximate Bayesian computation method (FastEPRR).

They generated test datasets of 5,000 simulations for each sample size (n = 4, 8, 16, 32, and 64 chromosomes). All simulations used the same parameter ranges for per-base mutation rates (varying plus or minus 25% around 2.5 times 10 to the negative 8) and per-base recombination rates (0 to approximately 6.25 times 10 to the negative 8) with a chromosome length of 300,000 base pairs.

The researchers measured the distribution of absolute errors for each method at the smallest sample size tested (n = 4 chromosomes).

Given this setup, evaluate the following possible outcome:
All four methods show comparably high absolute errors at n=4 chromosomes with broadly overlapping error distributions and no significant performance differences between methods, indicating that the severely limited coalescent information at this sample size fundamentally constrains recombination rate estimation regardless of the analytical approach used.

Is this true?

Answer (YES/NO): NO